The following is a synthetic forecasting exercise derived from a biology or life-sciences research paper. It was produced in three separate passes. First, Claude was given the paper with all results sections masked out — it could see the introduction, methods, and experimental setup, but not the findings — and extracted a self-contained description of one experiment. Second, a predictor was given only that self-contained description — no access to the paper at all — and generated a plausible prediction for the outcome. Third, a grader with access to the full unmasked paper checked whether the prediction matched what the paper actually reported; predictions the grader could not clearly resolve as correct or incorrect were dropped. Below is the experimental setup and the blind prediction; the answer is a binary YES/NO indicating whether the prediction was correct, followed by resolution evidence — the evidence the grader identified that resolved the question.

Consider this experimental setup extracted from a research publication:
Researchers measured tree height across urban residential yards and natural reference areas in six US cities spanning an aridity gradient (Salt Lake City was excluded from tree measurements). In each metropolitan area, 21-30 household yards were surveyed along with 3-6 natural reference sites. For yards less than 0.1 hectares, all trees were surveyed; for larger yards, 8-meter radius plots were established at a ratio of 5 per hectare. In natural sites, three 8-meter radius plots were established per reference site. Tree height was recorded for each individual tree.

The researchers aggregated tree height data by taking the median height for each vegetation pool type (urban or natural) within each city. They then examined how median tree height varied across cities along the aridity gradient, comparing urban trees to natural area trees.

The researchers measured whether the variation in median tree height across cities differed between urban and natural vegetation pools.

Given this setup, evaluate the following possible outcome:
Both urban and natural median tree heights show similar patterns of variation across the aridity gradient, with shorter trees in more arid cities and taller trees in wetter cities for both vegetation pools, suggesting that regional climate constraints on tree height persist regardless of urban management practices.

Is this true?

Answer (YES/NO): NO